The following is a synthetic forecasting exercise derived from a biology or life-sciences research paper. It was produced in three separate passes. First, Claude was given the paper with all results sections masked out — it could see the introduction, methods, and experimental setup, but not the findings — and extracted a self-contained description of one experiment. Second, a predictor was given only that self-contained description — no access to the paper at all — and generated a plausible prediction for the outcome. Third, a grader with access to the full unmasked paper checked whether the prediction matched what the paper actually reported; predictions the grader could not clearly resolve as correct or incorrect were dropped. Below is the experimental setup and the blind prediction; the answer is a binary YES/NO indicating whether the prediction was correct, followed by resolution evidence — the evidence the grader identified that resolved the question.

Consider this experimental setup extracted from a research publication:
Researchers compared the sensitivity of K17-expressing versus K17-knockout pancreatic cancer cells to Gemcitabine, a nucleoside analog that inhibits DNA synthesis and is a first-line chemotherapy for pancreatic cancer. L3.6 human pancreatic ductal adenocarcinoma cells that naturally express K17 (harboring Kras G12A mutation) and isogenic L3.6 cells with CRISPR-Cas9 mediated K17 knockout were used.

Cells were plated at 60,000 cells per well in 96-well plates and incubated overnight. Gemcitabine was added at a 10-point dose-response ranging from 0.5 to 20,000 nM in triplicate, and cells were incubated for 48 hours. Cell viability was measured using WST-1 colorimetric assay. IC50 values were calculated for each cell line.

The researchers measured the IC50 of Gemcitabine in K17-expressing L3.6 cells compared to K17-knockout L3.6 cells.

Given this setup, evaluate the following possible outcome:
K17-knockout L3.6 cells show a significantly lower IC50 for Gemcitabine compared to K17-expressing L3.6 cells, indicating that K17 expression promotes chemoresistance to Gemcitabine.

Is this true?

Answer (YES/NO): YES